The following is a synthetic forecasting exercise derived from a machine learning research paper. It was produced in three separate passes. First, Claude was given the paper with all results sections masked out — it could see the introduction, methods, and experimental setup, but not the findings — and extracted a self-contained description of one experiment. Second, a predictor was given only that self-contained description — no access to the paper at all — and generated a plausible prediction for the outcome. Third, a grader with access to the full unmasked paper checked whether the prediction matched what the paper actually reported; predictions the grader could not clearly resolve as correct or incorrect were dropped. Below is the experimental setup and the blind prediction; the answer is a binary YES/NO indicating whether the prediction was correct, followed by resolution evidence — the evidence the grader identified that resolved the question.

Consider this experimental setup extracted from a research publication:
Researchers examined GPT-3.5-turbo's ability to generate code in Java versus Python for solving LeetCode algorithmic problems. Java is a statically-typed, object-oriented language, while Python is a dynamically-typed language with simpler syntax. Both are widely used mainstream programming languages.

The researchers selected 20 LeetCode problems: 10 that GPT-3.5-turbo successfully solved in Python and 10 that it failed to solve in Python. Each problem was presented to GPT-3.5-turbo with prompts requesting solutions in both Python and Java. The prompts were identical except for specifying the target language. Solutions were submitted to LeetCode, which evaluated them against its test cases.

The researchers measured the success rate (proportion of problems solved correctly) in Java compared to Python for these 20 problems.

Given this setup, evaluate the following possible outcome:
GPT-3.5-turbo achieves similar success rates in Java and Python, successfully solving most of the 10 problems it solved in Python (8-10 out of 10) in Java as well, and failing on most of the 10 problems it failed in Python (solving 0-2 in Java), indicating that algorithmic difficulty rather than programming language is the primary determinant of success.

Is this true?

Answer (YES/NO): NO